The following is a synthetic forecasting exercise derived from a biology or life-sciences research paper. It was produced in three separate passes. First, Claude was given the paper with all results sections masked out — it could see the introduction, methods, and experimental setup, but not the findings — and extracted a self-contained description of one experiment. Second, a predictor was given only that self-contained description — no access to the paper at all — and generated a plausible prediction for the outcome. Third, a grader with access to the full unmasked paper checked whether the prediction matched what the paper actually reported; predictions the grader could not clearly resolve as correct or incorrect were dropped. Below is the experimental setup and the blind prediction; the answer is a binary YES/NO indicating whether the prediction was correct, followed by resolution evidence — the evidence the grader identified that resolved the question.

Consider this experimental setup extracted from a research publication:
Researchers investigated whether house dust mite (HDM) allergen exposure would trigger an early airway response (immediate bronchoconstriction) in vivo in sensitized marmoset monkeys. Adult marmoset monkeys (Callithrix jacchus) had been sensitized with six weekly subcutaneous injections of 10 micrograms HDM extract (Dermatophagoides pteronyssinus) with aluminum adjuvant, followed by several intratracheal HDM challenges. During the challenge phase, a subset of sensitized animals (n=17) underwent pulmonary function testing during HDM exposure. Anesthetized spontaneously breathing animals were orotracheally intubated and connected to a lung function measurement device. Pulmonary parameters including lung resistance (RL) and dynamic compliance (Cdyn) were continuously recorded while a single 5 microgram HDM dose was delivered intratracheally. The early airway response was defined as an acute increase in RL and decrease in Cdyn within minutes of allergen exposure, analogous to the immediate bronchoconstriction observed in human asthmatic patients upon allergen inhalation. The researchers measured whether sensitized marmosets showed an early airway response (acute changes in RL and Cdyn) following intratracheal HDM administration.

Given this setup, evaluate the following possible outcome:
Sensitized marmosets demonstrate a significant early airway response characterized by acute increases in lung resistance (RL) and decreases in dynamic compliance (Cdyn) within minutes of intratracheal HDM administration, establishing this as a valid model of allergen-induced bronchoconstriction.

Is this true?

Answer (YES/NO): NO